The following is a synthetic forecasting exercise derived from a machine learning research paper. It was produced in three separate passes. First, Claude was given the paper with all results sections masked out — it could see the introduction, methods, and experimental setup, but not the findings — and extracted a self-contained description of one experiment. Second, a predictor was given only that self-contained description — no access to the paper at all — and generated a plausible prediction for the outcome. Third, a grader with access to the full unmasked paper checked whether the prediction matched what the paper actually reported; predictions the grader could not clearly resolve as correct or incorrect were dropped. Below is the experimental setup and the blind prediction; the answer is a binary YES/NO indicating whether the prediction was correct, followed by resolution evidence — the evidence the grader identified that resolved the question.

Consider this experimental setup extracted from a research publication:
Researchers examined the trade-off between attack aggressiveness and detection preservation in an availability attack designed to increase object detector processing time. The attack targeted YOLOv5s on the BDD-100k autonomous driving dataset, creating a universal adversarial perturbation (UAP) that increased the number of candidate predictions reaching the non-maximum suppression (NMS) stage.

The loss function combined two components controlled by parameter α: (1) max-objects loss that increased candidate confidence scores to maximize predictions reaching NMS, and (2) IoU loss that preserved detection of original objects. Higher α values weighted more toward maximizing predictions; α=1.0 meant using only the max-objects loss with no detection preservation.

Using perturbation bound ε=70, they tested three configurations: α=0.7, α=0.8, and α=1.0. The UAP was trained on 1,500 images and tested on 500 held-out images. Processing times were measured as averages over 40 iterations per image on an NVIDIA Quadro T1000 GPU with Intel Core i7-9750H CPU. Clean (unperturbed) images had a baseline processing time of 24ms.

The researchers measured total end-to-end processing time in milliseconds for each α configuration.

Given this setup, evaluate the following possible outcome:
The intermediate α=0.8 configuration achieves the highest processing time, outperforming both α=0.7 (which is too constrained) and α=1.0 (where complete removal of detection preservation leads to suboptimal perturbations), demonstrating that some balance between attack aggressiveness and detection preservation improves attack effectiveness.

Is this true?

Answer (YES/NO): NO